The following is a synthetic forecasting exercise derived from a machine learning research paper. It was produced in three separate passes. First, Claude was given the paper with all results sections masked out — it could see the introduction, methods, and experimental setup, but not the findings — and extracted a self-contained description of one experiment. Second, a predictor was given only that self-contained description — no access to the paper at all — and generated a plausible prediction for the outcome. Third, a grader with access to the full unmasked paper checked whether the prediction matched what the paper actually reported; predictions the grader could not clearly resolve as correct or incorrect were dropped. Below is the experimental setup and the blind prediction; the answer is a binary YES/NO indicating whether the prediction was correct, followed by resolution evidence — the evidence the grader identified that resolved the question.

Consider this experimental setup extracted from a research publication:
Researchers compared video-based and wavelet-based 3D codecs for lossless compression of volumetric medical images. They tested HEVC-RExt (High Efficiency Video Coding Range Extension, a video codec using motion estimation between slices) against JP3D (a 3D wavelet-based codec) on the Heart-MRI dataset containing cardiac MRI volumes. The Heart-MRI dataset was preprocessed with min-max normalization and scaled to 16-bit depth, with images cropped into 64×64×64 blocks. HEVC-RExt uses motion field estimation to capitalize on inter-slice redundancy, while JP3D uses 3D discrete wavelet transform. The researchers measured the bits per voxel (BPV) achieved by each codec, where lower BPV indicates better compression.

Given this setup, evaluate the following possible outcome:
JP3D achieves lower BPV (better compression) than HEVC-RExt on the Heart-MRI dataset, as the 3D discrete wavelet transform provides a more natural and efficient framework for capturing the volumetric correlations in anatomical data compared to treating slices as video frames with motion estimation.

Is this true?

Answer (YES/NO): YES